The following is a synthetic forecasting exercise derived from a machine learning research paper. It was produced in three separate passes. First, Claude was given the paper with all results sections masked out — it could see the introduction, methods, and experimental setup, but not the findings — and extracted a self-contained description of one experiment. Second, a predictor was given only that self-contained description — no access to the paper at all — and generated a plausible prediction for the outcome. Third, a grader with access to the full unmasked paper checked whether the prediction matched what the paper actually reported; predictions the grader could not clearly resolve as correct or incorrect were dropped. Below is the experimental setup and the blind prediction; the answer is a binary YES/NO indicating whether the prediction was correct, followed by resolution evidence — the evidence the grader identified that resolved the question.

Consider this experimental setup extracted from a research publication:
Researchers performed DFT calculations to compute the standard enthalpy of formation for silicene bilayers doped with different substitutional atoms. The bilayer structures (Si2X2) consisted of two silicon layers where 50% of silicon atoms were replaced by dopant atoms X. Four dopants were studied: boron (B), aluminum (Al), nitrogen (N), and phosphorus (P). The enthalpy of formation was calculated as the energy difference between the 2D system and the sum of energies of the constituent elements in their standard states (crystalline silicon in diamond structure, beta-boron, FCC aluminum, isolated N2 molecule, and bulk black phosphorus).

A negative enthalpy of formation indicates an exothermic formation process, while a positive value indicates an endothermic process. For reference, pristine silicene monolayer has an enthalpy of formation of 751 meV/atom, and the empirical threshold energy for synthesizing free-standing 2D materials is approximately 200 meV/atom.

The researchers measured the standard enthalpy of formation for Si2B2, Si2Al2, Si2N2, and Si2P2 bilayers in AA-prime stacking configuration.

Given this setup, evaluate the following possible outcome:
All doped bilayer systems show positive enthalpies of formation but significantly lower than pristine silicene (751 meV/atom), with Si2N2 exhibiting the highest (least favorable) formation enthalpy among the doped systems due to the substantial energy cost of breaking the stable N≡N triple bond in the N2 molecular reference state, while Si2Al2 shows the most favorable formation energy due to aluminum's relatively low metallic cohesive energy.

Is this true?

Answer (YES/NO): NO